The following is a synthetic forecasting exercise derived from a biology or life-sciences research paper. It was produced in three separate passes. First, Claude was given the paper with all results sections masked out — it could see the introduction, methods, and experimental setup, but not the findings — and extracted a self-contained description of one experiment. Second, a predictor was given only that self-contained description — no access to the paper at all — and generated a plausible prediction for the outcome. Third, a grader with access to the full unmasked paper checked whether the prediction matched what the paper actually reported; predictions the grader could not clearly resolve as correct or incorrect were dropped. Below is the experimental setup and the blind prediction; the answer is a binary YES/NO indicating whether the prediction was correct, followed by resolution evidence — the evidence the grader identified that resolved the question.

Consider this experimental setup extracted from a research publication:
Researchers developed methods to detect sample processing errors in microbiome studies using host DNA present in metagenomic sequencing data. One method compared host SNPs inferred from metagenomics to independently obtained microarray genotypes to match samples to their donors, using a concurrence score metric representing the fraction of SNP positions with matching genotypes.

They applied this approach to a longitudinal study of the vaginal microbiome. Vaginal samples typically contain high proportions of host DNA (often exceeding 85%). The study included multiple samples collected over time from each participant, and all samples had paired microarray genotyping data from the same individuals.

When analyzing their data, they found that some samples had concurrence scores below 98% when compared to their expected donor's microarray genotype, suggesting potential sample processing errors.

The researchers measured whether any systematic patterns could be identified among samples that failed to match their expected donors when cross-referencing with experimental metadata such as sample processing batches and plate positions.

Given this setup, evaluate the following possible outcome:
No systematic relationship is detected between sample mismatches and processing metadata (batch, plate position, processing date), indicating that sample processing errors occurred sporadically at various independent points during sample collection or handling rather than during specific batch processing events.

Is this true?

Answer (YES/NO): NO